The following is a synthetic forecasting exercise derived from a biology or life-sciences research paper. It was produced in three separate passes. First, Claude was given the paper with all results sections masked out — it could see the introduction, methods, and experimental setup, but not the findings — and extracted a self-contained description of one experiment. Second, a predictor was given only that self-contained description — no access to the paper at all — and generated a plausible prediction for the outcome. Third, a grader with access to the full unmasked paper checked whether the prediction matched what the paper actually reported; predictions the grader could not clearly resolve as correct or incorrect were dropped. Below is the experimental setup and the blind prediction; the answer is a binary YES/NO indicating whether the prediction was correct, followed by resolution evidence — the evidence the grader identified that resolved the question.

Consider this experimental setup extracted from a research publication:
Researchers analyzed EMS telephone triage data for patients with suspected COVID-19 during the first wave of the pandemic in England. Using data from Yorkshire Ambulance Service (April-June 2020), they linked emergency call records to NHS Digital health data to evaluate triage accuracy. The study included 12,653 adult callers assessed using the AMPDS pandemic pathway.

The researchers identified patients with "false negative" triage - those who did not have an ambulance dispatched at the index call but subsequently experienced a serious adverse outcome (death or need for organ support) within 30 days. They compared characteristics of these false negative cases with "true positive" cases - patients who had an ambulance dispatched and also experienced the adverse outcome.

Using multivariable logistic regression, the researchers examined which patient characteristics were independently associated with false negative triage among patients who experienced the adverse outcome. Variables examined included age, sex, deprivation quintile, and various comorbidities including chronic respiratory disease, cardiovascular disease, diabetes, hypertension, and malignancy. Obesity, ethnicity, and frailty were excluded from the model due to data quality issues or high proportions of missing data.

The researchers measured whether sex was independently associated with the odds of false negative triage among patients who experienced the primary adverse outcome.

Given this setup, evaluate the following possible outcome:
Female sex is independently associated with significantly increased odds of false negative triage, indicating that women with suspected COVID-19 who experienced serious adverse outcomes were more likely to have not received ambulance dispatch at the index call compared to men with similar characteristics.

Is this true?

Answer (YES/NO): YES